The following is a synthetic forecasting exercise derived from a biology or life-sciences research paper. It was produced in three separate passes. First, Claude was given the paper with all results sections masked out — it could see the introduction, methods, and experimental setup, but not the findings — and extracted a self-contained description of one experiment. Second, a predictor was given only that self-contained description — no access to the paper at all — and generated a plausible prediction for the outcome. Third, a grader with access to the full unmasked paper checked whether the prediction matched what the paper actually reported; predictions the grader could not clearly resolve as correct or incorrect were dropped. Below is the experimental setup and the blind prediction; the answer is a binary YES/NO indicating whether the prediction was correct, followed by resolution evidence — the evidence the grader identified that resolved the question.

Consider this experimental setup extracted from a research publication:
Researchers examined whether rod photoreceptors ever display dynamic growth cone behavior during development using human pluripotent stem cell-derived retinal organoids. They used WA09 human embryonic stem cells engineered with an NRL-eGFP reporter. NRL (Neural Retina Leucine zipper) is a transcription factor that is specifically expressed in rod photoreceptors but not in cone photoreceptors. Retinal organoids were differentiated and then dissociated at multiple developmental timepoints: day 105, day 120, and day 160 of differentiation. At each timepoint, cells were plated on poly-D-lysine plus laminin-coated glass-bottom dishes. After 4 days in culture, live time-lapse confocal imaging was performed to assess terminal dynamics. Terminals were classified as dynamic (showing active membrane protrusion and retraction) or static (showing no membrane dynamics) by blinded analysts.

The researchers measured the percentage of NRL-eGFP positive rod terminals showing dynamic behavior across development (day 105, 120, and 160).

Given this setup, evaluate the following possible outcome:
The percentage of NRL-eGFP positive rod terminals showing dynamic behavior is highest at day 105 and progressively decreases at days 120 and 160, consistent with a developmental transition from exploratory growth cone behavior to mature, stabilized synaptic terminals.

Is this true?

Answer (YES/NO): NO